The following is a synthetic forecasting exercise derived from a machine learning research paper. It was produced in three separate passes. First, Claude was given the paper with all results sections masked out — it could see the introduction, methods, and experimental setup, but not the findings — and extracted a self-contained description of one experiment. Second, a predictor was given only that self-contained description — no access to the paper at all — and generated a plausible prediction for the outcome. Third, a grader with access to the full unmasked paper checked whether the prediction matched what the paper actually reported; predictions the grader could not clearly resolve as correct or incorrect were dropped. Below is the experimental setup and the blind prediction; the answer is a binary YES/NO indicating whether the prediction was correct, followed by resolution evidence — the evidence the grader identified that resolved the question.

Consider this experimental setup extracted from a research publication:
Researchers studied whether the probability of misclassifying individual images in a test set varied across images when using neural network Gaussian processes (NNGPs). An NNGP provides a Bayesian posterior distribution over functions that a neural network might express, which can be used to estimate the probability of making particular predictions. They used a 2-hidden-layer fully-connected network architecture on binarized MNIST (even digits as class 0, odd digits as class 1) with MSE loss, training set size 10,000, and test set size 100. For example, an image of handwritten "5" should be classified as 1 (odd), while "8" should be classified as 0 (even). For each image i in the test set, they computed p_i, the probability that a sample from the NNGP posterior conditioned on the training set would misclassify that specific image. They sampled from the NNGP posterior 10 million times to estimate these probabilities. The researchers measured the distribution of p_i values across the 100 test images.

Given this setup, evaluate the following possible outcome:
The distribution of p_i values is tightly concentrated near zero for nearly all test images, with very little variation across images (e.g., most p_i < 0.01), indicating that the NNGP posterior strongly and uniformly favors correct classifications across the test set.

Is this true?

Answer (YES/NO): NO